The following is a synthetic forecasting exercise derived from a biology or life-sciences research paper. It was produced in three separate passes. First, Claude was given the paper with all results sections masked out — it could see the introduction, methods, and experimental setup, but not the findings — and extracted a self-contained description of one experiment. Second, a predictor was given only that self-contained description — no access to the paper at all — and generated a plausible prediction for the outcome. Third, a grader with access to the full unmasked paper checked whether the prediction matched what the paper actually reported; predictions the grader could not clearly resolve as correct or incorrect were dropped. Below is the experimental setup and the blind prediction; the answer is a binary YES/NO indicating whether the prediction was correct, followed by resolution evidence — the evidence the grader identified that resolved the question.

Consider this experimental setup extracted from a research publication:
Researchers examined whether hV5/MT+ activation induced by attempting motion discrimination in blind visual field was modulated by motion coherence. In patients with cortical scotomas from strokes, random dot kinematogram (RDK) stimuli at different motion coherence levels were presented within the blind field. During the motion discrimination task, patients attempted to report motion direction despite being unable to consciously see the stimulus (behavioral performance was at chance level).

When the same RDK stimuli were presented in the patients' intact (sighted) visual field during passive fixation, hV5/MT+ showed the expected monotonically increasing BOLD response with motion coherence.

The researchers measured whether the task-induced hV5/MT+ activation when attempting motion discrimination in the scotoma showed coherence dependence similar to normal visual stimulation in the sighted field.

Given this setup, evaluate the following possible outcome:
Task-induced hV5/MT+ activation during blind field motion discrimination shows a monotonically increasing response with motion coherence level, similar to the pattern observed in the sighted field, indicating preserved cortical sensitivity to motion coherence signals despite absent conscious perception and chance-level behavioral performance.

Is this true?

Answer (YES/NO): NO